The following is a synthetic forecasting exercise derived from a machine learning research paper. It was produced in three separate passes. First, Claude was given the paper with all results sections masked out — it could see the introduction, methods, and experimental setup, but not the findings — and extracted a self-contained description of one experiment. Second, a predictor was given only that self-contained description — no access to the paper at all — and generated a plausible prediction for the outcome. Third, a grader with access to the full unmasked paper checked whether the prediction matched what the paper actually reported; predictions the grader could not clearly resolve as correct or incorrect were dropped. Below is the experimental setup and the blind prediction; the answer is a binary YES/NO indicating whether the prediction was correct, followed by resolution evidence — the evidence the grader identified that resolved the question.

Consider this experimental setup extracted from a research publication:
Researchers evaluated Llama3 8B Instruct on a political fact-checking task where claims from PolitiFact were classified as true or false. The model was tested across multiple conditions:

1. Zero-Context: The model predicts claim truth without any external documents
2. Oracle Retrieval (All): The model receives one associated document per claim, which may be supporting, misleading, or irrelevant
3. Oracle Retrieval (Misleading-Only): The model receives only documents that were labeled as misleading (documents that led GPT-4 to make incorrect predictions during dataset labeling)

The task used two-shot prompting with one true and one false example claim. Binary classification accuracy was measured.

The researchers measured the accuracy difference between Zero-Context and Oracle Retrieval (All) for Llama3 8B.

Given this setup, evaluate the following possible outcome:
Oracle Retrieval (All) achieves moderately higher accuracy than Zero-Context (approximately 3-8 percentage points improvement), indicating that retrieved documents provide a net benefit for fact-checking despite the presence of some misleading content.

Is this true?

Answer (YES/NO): NO